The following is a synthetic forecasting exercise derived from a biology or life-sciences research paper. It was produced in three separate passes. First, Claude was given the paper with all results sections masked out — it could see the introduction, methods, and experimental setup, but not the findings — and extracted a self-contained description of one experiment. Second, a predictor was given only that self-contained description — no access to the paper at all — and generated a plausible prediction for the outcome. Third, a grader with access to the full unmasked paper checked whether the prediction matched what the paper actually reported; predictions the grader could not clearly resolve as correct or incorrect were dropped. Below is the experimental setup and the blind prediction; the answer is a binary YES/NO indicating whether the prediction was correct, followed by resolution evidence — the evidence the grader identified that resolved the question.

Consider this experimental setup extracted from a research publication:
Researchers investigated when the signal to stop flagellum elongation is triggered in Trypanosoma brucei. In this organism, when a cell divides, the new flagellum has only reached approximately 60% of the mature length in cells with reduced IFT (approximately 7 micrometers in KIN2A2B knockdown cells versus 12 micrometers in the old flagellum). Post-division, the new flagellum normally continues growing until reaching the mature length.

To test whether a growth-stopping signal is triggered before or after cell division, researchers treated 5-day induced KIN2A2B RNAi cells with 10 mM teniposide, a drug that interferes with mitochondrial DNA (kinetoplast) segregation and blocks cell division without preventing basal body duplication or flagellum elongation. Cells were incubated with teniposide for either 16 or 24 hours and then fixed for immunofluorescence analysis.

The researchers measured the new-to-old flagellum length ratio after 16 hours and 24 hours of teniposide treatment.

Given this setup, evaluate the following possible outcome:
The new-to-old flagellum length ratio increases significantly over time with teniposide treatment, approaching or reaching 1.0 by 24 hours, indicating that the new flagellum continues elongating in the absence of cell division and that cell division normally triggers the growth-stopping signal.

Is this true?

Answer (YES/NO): NO